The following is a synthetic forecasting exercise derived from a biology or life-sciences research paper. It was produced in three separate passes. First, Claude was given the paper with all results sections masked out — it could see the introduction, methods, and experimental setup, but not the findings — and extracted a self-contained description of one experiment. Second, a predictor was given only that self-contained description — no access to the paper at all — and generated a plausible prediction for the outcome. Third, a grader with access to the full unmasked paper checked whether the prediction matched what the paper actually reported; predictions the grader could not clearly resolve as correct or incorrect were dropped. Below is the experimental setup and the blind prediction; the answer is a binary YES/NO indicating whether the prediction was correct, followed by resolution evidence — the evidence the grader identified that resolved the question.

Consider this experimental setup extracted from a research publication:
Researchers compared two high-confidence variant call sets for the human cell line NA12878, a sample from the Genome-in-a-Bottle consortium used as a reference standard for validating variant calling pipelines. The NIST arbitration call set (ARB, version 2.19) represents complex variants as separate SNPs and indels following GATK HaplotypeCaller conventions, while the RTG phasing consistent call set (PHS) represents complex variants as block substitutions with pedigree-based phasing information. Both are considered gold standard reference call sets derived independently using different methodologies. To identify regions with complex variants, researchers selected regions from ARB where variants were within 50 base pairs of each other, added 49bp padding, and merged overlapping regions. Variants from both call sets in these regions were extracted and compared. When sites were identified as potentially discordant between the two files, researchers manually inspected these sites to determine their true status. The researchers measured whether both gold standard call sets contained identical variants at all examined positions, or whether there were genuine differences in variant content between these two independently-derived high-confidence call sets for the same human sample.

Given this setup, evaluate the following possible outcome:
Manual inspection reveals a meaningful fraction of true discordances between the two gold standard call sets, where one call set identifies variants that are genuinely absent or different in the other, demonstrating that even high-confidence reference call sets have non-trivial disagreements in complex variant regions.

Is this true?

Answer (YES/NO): YES